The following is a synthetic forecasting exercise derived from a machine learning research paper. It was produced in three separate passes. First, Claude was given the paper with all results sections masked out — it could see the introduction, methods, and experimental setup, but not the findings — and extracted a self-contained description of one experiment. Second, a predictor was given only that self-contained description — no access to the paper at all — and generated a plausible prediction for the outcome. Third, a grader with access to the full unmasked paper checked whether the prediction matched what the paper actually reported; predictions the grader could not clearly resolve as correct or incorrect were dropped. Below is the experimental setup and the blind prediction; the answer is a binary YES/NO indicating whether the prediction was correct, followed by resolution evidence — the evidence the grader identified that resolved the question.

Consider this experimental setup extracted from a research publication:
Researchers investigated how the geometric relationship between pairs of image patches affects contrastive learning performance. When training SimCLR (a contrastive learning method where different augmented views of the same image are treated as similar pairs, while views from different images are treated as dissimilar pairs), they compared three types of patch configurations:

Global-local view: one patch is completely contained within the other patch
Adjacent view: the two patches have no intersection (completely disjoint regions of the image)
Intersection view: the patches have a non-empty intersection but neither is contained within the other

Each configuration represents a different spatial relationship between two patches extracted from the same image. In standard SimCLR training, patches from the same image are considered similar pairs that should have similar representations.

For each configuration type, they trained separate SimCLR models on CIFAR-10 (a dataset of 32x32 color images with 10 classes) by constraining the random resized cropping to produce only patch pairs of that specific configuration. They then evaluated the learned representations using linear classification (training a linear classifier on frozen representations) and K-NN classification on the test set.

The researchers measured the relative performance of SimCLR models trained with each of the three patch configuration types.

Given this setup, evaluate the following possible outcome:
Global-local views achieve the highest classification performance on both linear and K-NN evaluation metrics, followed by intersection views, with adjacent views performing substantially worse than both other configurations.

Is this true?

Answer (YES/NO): NO